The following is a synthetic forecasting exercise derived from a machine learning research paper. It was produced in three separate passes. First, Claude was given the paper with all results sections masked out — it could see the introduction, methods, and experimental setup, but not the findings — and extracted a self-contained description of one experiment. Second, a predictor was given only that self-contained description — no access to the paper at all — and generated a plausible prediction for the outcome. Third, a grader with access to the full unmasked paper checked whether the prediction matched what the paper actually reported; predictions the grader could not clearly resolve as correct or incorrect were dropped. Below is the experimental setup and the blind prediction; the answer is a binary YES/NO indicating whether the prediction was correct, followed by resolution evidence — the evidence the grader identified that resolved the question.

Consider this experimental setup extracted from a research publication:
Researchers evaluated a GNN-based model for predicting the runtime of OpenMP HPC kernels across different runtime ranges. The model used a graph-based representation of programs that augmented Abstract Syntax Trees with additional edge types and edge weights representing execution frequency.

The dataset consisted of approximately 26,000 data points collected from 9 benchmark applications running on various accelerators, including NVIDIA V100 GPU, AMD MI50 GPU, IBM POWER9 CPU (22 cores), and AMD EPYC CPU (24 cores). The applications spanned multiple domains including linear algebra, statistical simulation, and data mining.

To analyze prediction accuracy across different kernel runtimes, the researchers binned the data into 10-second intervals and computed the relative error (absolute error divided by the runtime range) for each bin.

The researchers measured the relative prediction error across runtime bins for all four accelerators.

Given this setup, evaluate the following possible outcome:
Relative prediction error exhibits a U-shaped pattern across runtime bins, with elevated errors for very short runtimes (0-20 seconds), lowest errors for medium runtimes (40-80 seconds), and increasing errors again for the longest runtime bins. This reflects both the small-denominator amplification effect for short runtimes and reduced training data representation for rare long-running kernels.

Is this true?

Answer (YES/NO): NO